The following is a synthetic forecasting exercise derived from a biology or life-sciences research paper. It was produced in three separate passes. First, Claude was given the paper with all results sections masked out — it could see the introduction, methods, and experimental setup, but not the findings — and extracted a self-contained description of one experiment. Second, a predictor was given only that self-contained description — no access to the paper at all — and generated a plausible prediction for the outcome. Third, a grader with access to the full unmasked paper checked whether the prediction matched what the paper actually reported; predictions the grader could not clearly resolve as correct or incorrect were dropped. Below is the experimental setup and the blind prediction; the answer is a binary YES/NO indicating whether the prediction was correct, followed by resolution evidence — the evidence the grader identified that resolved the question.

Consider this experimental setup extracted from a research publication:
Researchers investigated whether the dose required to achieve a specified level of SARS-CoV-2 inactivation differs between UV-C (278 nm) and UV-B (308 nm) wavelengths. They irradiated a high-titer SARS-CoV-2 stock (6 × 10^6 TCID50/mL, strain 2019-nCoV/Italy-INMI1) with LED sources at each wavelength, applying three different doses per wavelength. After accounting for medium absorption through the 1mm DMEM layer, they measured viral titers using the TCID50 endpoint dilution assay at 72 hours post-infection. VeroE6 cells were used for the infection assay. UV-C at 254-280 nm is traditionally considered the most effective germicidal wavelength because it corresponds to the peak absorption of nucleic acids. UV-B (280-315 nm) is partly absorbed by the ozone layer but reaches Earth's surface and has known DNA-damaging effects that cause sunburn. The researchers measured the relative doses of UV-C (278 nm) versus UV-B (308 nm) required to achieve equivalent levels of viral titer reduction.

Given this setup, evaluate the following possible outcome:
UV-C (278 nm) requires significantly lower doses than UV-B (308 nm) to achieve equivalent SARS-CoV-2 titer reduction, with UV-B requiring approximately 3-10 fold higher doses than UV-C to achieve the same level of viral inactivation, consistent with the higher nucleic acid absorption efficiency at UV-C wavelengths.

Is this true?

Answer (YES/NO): NO